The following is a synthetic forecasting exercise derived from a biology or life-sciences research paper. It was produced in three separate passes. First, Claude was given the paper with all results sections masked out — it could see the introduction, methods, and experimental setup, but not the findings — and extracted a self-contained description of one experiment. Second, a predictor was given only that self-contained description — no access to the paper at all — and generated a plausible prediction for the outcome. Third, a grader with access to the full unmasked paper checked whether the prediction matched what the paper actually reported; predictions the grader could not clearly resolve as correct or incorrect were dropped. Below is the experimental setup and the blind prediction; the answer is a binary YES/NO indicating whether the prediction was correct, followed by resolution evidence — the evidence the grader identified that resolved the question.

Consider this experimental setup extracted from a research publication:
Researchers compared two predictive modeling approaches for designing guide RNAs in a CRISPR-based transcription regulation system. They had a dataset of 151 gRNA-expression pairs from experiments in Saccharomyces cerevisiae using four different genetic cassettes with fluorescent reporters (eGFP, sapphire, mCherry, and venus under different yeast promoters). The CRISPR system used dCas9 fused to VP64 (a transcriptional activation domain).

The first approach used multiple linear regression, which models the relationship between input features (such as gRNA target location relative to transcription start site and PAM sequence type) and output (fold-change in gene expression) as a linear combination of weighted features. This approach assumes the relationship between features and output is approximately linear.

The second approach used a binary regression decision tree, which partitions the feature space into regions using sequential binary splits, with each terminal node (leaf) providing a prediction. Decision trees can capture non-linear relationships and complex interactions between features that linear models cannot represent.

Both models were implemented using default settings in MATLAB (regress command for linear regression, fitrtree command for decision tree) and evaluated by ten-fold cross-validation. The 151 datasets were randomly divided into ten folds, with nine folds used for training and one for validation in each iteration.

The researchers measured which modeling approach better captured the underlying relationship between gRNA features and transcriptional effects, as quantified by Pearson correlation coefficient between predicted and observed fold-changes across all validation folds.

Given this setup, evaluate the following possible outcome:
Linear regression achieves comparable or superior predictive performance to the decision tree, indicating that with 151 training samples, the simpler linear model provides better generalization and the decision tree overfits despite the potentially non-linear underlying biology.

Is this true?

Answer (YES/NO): NO